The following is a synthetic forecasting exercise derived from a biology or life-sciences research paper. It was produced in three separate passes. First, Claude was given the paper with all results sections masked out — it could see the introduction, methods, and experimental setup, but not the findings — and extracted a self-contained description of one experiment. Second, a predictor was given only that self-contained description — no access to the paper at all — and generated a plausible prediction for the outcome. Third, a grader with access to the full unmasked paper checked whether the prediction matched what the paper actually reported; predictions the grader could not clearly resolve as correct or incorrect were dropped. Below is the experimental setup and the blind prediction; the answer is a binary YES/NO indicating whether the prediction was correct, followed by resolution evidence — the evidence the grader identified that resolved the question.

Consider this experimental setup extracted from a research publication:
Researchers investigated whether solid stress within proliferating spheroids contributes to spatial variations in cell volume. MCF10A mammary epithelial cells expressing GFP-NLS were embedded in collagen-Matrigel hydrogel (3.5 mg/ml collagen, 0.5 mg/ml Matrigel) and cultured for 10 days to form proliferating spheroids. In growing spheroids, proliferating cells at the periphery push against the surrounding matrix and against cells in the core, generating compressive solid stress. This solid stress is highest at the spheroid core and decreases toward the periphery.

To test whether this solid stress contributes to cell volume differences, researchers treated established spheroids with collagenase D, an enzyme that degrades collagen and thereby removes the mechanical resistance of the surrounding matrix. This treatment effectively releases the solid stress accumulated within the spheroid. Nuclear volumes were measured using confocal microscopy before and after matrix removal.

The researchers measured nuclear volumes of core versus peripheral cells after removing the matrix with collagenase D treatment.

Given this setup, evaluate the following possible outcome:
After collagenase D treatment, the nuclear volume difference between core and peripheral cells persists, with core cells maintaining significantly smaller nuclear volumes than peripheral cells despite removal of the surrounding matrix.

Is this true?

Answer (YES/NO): NO